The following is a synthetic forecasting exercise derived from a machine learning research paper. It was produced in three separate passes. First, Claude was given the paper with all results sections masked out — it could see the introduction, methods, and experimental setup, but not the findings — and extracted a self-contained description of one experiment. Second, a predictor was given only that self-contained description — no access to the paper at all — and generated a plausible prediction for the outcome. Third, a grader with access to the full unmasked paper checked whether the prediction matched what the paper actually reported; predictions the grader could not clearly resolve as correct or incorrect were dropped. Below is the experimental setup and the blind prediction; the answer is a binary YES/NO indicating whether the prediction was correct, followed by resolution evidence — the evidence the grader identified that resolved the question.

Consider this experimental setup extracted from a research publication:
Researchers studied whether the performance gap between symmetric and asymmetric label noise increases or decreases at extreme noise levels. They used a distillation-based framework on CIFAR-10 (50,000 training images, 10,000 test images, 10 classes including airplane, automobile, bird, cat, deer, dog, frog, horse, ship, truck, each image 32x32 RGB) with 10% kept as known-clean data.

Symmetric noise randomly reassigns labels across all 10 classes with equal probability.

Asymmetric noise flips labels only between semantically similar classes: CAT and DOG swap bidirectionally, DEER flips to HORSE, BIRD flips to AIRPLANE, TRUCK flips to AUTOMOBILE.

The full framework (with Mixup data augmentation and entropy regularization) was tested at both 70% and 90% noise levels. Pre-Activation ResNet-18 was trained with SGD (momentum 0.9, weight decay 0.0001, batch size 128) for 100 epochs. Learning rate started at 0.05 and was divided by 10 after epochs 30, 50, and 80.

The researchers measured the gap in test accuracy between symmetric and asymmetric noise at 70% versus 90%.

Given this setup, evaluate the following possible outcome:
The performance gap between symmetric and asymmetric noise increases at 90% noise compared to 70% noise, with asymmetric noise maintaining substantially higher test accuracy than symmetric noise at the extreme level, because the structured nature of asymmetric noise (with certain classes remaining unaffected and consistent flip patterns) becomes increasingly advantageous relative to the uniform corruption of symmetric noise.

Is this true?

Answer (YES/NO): NO